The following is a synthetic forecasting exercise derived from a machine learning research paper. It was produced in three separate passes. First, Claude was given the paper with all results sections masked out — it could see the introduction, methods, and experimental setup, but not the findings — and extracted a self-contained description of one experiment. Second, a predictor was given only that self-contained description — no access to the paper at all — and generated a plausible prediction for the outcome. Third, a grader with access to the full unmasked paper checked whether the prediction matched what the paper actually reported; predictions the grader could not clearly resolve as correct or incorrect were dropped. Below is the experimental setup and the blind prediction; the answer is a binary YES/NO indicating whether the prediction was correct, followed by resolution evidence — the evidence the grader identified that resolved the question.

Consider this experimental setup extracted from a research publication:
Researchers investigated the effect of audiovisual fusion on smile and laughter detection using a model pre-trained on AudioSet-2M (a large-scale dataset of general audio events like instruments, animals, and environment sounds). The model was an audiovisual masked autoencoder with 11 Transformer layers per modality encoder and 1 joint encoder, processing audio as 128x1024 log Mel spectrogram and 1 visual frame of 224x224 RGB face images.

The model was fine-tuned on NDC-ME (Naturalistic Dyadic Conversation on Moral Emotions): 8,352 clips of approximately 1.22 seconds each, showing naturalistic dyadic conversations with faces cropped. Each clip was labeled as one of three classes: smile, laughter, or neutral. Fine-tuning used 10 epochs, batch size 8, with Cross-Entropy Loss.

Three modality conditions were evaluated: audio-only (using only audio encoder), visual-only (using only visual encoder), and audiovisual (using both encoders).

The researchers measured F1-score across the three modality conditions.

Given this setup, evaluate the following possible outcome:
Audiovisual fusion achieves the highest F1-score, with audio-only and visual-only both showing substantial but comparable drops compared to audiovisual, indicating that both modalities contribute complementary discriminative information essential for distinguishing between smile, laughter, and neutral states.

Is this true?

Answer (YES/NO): NO